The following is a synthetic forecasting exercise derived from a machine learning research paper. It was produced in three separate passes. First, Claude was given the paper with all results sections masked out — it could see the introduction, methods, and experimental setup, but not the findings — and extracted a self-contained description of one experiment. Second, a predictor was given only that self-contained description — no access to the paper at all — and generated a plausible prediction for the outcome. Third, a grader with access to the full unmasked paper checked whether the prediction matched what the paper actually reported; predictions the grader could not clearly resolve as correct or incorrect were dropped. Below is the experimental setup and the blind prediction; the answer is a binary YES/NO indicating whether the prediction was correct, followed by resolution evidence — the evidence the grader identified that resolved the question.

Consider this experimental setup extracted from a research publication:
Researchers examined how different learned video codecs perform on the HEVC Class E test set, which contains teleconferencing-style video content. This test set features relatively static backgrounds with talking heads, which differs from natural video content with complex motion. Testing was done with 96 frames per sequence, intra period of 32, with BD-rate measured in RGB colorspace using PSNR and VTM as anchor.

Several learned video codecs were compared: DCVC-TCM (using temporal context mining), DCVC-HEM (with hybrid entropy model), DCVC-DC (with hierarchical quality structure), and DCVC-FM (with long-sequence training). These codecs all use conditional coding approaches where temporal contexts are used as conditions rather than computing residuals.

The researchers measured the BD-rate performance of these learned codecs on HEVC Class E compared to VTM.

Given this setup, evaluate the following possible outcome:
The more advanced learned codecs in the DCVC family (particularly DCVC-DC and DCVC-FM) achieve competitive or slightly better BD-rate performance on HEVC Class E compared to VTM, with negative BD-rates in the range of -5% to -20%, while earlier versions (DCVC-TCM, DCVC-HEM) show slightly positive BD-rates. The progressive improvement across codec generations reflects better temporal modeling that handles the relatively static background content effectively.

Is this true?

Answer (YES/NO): NO